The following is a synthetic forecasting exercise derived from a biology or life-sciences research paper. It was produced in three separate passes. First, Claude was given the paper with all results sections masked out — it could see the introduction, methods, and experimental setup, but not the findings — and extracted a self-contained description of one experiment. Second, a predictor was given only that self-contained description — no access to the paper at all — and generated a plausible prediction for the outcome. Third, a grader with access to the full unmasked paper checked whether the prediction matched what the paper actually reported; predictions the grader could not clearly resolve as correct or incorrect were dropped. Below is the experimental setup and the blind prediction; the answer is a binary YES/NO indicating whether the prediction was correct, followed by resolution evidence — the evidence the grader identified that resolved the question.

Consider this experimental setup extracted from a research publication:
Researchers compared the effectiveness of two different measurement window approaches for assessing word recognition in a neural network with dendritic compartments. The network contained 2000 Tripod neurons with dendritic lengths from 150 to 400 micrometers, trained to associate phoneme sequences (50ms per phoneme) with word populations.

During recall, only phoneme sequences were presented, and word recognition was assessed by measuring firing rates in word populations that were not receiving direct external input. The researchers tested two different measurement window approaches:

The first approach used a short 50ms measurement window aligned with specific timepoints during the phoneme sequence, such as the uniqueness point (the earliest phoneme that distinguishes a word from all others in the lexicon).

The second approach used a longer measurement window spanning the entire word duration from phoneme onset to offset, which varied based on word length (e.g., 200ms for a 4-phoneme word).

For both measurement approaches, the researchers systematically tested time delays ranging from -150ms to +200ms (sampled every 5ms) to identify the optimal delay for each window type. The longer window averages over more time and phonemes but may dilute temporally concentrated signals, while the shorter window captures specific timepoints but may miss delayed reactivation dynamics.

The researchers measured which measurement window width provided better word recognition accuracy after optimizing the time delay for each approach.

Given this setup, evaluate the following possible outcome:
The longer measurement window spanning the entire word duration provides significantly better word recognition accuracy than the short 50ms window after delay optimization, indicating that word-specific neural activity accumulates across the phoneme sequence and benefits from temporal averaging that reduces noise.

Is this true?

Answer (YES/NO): NO